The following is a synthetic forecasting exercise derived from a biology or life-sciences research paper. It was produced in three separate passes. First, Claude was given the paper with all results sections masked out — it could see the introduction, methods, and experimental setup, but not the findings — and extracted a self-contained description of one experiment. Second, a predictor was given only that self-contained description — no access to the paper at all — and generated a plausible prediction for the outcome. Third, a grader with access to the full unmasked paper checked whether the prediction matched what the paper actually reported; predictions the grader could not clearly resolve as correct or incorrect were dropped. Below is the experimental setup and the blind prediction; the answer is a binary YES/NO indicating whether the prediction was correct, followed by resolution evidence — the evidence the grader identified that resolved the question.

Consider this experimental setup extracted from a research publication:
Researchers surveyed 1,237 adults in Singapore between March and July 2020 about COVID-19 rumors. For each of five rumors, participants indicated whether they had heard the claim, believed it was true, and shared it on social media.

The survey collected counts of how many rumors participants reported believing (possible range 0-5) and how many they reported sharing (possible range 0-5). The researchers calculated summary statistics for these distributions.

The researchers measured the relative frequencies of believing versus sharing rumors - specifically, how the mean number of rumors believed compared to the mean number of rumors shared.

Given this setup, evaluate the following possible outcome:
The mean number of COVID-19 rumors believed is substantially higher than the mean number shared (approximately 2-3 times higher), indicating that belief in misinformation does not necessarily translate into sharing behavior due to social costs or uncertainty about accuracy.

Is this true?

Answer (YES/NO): NO